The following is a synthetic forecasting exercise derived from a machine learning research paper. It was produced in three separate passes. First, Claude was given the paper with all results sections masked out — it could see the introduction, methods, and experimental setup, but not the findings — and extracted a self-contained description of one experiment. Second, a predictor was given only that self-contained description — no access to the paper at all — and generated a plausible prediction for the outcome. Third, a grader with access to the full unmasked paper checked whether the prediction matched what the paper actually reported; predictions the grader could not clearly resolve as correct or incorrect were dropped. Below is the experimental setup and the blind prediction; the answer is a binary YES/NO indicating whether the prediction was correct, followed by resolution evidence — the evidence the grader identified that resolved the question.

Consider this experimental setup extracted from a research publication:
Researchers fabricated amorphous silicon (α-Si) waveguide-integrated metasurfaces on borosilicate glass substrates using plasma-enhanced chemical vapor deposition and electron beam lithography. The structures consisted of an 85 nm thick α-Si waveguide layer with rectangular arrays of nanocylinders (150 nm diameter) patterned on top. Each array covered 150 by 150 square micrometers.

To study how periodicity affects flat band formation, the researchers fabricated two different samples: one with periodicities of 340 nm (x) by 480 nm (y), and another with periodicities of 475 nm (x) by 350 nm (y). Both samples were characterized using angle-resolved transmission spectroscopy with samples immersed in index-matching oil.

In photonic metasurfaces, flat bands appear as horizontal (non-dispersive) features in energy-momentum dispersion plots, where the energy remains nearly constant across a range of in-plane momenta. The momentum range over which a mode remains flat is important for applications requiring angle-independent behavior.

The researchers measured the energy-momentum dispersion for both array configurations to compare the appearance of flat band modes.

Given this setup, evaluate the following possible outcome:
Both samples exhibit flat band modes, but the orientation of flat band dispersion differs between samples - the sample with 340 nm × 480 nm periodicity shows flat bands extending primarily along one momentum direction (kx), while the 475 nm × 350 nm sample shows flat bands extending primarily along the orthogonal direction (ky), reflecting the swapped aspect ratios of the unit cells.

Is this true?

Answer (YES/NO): NO